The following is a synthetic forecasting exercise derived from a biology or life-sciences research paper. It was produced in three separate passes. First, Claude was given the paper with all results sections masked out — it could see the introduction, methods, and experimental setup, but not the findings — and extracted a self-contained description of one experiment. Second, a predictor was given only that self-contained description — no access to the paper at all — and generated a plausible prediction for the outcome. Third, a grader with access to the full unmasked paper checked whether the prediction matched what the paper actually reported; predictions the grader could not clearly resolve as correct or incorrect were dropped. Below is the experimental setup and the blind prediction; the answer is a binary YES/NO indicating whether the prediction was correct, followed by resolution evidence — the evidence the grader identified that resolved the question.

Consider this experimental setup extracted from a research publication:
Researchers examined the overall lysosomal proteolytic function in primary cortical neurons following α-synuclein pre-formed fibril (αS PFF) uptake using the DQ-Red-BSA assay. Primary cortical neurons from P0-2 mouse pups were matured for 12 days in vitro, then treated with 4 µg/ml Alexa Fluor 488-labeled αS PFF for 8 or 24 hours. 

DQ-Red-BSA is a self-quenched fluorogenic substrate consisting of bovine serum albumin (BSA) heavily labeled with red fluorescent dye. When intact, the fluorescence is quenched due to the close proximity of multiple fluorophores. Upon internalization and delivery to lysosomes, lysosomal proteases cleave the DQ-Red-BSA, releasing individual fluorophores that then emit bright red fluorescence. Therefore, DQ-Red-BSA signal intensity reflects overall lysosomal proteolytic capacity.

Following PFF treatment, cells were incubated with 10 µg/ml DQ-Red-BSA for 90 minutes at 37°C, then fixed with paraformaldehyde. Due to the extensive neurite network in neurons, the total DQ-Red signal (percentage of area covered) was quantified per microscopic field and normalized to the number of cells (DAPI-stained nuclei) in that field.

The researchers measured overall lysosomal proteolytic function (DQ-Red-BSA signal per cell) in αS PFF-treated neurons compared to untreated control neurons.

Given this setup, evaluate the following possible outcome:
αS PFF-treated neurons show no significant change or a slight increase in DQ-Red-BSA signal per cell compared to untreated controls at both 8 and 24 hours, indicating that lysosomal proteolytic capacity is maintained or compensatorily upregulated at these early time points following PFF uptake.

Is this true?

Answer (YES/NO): NO